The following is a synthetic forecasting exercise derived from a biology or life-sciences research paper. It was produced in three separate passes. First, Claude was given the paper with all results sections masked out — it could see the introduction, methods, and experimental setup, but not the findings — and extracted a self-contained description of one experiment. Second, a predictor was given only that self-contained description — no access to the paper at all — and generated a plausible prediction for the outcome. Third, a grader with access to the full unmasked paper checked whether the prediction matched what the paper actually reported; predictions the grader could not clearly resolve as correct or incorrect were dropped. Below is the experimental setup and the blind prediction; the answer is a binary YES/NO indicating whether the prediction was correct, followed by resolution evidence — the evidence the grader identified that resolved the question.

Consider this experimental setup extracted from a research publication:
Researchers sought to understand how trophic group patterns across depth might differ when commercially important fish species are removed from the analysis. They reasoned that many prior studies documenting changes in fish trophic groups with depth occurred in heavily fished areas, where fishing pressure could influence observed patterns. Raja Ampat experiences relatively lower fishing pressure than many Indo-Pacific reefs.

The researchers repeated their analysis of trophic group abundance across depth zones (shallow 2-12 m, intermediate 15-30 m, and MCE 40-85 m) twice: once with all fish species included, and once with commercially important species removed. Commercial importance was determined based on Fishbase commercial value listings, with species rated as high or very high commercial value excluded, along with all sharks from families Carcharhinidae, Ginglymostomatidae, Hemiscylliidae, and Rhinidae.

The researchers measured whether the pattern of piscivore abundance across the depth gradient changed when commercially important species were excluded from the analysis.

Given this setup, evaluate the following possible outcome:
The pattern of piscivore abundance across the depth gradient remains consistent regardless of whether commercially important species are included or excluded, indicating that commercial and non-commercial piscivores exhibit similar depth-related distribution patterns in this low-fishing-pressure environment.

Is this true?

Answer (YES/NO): NO